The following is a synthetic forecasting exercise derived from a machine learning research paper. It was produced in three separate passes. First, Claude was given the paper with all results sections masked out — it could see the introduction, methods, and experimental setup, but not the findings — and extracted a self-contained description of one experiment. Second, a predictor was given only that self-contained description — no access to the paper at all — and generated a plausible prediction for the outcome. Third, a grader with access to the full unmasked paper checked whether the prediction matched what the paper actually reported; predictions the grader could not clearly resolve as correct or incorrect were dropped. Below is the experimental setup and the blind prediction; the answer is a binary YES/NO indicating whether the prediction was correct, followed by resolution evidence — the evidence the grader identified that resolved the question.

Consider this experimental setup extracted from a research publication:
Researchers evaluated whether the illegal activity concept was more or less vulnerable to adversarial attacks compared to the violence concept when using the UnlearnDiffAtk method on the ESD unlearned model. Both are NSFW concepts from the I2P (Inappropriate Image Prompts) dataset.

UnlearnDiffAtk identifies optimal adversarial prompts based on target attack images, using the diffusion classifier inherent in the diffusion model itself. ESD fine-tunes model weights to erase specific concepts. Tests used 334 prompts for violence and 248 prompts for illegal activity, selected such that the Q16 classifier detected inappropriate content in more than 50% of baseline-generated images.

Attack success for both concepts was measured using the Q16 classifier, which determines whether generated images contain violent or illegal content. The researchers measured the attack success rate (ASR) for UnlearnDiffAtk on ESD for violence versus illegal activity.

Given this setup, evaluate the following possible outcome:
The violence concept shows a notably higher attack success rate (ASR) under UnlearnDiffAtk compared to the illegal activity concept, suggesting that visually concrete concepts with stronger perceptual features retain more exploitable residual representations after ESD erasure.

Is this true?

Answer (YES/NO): NO